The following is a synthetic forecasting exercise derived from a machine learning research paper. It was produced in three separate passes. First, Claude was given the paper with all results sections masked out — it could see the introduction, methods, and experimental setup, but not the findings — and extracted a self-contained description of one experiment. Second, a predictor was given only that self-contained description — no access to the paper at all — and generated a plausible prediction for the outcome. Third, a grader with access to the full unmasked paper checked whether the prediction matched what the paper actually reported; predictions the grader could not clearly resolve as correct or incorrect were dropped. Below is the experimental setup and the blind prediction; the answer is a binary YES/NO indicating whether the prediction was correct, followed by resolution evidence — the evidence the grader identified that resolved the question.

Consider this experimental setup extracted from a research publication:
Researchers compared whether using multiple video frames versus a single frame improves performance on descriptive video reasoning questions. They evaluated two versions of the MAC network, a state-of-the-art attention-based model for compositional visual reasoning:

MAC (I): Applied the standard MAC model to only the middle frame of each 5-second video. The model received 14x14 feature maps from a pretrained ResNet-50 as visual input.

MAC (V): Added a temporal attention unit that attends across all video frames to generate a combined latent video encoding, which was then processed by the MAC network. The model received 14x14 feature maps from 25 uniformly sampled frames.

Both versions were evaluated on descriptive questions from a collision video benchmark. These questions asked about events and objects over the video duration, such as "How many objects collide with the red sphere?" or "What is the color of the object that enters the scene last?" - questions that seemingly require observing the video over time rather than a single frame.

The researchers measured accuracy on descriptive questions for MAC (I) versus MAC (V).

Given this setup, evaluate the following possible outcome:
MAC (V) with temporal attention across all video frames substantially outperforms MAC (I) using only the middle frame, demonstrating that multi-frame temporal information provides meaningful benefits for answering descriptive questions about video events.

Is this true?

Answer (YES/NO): YES